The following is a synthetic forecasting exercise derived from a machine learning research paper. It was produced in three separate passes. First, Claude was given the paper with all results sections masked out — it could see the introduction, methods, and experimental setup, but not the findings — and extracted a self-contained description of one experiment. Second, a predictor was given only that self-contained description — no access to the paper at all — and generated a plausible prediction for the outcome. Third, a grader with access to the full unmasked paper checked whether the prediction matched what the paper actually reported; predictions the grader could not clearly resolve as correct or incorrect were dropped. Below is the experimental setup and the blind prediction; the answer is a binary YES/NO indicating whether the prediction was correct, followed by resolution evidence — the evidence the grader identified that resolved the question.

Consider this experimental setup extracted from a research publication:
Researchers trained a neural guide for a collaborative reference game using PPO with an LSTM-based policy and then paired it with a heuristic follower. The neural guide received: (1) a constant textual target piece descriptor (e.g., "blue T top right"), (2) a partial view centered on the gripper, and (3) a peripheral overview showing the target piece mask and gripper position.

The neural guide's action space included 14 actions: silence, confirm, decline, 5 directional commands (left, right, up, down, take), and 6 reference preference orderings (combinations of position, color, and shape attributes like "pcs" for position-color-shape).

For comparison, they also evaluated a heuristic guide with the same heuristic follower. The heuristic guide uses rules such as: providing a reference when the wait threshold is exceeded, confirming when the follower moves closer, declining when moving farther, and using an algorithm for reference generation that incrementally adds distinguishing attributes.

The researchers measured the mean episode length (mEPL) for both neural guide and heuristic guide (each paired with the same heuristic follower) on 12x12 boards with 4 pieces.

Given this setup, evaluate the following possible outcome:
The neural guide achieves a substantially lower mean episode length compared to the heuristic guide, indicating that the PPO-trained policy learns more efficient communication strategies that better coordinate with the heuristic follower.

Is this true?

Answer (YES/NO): YES